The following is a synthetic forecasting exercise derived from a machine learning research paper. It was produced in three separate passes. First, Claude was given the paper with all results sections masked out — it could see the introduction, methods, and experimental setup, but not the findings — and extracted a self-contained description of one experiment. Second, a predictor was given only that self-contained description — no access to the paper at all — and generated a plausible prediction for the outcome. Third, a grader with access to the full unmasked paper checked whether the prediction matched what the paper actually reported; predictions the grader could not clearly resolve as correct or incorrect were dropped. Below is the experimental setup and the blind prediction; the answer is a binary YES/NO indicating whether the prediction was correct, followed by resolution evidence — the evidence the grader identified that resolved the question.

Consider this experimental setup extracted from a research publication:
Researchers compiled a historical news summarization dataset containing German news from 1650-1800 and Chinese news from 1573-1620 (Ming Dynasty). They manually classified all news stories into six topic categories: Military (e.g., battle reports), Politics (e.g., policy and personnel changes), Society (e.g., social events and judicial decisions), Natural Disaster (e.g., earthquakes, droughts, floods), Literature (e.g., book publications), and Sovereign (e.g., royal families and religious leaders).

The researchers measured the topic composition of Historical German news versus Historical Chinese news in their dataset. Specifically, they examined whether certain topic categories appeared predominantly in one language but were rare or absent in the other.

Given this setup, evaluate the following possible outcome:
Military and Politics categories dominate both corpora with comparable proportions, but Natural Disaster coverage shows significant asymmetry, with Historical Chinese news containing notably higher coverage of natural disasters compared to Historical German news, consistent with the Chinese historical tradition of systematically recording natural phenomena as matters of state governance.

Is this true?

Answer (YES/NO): YES